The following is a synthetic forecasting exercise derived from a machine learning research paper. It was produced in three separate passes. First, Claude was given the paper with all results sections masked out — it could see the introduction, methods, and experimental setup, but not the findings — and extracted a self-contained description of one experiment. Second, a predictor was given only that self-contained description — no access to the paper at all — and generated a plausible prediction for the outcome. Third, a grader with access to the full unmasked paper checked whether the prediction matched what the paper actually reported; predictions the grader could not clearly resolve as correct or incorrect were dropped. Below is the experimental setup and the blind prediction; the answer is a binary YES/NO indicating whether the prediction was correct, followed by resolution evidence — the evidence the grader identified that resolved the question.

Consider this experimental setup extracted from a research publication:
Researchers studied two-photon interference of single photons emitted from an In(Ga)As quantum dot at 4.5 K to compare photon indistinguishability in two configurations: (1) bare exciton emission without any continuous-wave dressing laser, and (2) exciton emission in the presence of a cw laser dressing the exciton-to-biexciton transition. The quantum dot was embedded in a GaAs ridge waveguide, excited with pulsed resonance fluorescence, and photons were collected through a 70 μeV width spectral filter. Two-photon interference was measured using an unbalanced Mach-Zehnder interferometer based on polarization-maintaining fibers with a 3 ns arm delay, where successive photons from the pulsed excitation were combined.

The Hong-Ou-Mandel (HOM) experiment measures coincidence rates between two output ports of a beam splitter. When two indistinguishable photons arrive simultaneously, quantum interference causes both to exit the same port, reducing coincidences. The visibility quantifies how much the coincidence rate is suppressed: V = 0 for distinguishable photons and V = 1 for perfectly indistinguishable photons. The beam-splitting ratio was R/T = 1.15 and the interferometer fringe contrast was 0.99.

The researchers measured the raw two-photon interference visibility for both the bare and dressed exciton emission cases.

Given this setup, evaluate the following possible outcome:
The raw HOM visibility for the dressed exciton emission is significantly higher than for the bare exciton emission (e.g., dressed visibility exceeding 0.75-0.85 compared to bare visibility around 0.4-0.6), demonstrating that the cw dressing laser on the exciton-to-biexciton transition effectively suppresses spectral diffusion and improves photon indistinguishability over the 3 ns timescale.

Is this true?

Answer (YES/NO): NO